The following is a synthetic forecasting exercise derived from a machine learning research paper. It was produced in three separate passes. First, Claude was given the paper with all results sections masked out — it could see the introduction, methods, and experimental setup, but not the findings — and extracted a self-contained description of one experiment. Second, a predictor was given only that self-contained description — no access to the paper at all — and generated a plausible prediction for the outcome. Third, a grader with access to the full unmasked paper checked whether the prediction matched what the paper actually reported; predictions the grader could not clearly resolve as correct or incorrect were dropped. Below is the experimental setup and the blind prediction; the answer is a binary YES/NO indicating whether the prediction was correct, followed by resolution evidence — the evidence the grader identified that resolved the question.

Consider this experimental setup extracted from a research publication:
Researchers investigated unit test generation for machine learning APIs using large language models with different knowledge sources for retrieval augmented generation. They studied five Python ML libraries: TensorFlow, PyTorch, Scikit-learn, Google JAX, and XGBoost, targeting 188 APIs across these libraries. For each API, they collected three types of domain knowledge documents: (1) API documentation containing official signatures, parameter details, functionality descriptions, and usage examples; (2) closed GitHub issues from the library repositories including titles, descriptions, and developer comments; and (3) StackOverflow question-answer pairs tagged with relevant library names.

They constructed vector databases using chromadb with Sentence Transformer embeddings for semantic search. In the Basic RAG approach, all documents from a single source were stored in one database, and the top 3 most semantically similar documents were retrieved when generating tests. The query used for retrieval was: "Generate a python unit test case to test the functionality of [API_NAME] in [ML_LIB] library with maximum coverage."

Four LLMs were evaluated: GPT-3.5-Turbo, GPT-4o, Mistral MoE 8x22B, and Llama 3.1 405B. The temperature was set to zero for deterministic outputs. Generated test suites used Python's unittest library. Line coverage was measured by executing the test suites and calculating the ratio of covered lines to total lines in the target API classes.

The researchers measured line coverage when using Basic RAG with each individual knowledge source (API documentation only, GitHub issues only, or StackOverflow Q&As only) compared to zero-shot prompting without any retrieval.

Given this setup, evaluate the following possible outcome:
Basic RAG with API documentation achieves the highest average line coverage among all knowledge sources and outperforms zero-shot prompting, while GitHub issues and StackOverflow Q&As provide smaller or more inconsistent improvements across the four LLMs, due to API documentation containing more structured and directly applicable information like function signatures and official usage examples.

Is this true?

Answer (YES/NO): NO